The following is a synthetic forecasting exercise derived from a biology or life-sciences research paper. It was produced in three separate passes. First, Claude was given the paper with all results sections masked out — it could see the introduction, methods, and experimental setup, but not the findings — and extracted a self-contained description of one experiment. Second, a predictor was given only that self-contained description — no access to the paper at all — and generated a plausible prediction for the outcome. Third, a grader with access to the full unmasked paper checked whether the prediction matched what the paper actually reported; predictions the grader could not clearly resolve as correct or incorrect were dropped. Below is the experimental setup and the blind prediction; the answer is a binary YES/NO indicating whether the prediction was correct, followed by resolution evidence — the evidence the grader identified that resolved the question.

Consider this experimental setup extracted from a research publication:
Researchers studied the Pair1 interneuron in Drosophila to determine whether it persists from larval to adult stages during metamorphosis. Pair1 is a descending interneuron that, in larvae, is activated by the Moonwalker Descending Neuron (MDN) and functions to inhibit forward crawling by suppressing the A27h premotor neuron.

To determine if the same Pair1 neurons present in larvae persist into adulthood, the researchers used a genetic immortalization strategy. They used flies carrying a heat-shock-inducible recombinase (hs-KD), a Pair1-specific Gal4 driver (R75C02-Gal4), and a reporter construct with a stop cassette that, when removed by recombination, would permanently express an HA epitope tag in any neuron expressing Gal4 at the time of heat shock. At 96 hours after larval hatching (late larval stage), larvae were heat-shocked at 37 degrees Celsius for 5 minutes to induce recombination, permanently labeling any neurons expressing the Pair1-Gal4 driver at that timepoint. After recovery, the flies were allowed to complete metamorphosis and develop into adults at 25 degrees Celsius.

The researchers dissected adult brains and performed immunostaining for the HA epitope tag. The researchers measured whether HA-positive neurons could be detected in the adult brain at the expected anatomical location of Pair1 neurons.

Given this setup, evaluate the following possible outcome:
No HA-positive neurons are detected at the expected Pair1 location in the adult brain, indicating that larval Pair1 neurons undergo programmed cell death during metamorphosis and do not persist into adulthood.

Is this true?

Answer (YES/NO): NO